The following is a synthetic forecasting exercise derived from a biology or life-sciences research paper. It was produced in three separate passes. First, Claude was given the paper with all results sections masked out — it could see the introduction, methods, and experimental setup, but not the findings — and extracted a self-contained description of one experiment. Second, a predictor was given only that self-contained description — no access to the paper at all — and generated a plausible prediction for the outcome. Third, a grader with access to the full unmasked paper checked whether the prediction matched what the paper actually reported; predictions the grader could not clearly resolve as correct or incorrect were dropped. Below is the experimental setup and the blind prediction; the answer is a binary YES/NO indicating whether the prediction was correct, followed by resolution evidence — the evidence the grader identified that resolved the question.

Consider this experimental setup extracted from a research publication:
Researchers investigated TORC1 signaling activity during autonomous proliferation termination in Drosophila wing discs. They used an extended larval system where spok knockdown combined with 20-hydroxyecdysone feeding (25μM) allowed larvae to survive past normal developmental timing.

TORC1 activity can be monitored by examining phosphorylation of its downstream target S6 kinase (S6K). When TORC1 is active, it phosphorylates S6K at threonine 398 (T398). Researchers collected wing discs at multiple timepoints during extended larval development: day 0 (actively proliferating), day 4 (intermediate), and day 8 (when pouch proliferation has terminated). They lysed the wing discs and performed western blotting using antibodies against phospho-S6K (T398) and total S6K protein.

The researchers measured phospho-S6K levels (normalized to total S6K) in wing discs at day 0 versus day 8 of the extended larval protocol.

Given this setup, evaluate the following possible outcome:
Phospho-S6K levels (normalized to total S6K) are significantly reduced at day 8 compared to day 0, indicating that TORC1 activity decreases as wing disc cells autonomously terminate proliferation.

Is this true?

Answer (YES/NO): YES